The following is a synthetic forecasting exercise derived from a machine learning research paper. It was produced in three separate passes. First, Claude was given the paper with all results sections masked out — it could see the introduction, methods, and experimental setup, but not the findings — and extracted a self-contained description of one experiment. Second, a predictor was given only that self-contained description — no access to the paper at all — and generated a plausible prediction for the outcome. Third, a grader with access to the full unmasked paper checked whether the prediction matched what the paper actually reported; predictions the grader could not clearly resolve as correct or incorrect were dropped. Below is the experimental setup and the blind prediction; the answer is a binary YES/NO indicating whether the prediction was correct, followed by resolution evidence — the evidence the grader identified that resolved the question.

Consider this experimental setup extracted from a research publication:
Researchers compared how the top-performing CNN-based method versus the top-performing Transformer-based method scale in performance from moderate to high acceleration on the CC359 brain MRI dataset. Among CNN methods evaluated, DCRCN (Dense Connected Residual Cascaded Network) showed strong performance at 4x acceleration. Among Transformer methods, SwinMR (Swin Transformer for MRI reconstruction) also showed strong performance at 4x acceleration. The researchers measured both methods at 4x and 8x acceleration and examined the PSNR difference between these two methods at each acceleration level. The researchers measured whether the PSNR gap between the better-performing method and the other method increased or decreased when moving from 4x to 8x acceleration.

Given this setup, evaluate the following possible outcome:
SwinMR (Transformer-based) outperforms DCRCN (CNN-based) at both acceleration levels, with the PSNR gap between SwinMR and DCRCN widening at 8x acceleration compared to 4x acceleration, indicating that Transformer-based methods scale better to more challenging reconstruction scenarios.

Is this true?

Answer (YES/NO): NO